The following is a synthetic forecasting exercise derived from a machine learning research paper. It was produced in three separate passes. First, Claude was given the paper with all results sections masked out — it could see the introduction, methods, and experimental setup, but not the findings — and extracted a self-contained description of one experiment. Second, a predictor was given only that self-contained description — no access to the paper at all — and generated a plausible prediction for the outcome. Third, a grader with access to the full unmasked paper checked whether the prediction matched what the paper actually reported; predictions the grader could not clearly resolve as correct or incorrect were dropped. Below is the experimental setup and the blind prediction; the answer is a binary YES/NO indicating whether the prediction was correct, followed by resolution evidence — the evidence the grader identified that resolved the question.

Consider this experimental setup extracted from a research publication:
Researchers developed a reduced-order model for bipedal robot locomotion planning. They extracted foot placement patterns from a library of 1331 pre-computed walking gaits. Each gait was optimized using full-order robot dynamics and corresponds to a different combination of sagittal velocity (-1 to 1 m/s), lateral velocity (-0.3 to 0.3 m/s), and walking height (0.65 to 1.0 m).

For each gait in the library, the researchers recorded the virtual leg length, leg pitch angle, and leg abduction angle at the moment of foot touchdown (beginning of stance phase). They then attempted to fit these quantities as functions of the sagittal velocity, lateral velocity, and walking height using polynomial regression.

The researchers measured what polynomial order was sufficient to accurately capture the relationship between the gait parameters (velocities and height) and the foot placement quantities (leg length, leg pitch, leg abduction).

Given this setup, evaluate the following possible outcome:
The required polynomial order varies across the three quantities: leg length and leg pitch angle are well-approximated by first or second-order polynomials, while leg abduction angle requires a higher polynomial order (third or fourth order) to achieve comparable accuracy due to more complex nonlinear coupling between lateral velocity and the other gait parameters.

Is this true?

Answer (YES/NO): NO